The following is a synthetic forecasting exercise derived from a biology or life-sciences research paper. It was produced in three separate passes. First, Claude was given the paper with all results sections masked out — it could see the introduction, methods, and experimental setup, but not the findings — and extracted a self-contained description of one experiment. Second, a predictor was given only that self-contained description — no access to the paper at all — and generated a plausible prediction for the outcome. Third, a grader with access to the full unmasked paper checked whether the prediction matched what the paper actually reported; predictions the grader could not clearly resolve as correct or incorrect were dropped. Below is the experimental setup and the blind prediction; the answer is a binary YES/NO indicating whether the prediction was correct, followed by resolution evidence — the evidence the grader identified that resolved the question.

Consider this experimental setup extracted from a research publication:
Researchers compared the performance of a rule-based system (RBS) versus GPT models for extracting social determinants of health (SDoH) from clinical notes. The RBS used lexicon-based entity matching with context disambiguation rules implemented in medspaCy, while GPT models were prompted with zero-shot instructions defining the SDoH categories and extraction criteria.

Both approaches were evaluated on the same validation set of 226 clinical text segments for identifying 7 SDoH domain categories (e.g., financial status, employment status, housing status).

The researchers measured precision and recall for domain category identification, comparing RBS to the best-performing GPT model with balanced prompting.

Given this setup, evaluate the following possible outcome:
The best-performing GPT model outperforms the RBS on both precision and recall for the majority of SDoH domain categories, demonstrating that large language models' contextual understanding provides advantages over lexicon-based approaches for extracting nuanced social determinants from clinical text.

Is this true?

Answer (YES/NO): NO